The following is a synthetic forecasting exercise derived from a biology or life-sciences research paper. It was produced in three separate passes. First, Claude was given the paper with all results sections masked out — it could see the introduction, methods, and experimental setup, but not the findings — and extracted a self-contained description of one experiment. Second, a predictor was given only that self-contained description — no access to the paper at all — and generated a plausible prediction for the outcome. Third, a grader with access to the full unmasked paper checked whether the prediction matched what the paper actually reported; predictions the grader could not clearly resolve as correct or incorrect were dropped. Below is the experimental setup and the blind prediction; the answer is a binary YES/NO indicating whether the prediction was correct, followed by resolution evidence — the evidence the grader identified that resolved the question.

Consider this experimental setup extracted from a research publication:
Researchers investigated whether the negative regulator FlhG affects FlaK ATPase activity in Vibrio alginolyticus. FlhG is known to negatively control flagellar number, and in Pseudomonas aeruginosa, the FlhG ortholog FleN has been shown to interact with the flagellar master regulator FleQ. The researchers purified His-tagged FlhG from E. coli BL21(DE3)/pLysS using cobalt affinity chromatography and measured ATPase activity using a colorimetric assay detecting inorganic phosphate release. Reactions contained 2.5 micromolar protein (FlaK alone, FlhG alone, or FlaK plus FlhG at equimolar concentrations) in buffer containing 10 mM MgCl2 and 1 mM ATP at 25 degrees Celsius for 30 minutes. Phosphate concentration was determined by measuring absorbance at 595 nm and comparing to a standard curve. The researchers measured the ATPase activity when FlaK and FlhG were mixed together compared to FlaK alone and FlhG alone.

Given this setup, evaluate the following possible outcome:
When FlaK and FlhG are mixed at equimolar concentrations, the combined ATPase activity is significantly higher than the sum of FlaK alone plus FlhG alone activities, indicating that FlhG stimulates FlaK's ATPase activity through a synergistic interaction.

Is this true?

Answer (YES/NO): NO